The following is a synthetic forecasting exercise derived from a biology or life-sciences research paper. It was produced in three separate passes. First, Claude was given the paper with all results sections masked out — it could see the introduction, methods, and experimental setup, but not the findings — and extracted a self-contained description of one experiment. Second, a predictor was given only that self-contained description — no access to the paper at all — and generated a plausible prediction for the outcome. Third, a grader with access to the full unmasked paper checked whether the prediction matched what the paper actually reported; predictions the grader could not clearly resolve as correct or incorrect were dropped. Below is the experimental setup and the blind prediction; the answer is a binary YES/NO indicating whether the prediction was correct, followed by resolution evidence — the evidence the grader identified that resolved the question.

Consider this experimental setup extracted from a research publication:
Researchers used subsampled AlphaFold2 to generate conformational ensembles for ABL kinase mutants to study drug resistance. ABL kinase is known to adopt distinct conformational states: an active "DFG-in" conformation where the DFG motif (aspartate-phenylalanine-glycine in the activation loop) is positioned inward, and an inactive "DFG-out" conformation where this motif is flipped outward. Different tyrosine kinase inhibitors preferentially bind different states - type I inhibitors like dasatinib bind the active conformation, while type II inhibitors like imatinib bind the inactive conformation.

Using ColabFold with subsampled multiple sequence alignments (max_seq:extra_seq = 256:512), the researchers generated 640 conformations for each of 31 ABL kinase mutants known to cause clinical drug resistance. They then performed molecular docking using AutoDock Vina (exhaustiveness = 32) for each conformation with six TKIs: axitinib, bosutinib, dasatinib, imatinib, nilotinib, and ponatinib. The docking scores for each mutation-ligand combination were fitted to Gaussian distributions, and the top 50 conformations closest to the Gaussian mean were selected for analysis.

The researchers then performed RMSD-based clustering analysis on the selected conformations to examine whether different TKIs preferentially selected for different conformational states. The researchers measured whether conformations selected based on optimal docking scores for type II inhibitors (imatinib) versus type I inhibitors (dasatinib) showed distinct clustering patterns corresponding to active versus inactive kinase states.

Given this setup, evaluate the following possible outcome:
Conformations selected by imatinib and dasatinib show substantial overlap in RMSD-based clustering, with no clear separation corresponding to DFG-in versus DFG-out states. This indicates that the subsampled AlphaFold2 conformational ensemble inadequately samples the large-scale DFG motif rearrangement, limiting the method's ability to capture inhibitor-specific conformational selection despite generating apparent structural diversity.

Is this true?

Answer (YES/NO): NO